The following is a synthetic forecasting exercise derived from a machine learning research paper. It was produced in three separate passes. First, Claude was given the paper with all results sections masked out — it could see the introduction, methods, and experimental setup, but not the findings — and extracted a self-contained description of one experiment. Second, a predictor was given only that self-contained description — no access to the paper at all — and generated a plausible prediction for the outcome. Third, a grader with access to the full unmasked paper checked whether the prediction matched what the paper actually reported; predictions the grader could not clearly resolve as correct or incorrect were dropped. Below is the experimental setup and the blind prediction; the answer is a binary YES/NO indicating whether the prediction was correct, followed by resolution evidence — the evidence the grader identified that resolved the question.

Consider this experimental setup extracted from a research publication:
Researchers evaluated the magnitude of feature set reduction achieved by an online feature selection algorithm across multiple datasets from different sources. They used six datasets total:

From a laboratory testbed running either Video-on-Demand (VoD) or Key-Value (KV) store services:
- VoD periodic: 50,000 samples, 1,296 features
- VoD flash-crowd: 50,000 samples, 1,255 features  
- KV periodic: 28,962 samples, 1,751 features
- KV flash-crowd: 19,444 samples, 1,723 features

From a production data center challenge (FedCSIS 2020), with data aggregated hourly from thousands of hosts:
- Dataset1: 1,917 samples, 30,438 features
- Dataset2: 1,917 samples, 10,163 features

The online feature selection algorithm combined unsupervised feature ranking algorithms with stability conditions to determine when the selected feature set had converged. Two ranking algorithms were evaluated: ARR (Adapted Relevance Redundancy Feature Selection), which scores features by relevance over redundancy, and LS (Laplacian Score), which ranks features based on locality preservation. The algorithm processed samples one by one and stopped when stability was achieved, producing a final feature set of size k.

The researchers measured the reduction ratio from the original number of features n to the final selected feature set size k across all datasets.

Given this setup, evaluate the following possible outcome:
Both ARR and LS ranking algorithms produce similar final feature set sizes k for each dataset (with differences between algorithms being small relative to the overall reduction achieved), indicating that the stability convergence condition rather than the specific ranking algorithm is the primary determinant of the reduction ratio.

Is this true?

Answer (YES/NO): NO